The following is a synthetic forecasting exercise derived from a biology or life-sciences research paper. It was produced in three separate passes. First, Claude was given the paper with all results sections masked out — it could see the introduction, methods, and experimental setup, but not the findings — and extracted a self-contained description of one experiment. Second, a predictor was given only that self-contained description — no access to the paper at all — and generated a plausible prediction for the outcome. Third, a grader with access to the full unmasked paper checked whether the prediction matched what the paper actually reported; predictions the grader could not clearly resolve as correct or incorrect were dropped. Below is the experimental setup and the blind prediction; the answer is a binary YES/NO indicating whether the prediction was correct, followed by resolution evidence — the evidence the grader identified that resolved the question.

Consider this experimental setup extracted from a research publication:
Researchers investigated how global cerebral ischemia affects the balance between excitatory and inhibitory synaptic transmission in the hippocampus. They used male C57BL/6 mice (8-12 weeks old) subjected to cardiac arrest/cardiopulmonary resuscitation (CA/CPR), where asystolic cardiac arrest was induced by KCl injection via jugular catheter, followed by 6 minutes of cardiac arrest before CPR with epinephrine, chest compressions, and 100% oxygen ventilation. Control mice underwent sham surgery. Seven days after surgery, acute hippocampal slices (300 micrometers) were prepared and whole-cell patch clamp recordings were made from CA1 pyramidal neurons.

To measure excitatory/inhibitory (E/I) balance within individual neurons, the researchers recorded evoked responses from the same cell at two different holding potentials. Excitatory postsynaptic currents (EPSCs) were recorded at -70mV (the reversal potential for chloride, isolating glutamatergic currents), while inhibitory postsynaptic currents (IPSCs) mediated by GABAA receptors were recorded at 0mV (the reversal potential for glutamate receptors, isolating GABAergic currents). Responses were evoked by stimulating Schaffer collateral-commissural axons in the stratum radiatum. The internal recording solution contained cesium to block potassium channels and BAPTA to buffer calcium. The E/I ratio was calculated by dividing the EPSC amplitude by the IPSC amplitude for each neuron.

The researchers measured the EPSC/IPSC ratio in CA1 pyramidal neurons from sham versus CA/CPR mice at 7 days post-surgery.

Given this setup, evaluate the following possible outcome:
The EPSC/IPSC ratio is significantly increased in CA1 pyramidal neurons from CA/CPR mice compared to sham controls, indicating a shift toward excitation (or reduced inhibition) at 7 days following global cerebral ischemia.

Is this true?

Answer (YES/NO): NO